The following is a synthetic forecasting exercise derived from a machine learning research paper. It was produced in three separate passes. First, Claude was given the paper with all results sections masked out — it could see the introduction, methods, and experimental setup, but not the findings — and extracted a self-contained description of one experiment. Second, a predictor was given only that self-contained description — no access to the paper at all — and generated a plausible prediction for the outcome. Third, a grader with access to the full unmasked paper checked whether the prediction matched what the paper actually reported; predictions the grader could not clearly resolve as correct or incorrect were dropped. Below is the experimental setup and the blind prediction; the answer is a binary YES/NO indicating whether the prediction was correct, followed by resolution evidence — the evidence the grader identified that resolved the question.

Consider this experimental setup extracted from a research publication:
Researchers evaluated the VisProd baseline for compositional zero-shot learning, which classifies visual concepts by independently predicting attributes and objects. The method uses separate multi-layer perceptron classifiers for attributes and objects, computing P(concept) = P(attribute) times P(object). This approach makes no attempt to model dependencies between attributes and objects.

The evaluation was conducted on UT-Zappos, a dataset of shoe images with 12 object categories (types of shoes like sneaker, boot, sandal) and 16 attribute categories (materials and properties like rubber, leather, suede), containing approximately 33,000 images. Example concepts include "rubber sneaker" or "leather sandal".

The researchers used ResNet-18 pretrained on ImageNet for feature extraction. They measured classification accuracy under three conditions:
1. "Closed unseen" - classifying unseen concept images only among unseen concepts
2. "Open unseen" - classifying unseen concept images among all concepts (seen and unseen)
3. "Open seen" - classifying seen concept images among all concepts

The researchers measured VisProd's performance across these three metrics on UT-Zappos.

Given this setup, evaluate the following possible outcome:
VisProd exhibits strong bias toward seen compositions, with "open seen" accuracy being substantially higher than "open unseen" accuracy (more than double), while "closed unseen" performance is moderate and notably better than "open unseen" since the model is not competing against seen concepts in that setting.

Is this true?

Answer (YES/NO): NO